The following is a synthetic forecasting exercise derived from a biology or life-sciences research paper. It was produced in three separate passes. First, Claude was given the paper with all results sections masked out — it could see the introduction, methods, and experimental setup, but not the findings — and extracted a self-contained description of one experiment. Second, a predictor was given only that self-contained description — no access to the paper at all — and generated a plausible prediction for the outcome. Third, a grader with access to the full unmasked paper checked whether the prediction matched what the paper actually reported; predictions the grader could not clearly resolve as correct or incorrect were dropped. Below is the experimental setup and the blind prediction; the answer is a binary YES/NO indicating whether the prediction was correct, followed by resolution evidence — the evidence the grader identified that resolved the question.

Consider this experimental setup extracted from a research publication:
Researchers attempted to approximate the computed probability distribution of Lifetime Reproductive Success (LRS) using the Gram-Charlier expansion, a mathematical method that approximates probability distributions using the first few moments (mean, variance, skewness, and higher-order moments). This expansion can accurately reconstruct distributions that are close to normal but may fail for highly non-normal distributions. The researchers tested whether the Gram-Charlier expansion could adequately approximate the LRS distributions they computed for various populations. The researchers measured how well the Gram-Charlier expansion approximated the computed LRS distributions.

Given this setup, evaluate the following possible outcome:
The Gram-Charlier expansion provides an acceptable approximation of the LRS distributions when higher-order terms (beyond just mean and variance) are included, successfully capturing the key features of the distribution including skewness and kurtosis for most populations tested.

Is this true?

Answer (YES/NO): NO